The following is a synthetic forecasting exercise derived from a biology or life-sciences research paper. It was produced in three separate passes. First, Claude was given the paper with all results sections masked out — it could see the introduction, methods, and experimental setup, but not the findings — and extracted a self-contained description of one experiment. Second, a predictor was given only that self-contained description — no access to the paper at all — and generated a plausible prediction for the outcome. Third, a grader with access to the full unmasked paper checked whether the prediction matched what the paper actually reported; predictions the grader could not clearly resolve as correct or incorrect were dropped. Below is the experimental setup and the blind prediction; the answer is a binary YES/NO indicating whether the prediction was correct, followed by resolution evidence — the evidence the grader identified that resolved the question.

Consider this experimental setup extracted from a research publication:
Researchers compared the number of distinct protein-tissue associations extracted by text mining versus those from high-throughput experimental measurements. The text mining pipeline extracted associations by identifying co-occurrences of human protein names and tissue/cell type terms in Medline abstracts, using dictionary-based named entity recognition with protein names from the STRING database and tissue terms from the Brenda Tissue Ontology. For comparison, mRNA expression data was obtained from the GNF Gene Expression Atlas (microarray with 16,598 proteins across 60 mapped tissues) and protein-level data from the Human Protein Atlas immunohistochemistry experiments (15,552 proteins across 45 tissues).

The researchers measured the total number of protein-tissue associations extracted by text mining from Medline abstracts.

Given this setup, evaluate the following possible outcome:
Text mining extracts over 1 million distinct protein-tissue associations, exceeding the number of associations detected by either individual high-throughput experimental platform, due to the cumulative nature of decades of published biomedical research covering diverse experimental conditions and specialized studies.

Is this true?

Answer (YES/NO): YES